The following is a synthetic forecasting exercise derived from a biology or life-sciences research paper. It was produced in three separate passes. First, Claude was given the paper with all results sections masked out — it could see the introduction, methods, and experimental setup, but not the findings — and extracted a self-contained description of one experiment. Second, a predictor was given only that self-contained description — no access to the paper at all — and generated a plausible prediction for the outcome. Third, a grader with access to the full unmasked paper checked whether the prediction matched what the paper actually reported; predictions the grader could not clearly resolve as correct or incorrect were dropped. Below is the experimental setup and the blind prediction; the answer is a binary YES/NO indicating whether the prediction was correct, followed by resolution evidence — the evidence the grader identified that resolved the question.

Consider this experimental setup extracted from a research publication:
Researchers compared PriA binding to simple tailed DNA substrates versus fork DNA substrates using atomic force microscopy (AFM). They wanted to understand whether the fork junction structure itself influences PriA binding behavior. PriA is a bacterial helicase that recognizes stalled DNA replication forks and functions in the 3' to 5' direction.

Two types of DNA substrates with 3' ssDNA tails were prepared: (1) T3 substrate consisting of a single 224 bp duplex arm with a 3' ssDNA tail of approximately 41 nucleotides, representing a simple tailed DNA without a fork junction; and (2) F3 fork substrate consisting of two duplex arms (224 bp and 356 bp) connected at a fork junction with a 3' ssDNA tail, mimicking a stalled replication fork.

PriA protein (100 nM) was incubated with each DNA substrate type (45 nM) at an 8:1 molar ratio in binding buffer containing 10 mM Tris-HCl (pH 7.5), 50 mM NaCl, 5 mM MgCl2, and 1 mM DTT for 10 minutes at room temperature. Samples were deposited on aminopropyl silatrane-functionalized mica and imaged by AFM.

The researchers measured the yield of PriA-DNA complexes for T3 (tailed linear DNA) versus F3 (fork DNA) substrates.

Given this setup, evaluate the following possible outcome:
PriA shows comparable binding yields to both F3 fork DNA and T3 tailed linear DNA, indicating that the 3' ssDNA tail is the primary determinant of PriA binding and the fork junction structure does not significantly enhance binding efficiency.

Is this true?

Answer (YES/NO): NO